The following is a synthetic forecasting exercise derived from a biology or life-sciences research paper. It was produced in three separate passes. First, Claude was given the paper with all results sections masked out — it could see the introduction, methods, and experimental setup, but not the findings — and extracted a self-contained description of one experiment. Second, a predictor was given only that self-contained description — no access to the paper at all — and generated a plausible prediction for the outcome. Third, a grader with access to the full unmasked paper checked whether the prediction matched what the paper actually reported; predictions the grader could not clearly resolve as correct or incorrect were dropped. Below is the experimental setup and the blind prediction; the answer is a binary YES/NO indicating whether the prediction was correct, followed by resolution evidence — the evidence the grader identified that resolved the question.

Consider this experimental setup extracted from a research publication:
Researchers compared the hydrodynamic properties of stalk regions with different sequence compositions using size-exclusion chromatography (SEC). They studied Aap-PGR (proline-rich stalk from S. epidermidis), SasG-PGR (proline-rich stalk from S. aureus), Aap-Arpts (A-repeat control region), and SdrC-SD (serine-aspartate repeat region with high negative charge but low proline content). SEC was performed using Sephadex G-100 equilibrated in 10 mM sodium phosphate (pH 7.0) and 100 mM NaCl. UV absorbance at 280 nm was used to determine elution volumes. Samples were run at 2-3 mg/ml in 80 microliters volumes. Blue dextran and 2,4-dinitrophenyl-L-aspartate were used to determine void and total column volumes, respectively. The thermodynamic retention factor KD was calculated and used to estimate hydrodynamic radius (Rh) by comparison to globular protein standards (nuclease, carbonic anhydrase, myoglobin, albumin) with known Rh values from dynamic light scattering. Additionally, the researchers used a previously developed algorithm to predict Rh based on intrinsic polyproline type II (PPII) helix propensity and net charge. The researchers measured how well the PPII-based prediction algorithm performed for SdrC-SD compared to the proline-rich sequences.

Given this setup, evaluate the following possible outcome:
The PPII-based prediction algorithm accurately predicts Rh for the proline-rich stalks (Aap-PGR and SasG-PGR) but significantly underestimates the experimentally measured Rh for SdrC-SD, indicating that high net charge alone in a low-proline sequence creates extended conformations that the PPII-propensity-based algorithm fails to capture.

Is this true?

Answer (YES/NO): NO